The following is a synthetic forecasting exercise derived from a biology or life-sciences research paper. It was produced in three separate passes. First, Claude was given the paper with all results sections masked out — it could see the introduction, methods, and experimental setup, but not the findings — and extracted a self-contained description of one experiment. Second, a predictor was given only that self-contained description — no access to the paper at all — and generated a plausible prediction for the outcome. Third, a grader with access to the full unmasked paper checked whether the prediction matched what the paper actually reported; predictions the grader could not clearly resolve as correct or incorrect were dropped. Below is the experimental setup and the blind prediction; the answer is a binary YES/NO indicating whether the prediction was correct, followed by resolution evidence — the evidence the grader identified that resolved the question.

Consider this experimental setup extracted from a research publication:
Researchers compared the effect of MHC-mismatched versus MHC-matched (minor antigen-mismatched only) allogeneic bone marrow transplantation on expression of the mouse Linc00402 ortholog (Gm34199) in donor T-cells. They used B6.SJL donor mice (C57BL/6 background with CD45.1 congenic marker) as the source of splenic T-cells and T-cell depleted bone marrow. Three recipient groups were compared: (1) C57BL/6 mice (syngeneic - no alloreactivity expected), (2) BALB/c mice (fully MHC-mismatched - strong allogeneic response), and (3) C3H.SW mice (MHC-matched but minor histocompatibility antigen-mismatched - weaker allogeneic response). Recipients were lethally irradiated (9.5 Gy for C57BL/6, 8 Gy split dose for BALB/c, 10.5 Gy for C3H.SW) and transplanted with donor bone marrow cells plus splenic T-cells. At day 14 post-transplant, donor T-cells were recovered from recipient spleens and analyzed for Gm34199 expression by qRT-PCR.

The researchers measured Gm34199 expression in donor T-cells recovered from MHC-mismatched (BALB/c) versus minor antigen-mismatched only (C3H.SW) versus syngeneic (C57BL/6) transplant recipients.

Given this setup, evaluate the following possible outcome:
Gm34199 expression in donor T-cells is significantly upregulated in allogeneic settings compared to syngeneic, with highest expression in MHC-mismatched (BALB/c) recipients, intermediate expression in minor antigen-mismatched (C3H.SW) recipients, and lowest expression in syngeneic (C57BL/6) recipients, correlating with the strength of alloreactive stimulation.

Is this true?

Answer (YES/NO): NO